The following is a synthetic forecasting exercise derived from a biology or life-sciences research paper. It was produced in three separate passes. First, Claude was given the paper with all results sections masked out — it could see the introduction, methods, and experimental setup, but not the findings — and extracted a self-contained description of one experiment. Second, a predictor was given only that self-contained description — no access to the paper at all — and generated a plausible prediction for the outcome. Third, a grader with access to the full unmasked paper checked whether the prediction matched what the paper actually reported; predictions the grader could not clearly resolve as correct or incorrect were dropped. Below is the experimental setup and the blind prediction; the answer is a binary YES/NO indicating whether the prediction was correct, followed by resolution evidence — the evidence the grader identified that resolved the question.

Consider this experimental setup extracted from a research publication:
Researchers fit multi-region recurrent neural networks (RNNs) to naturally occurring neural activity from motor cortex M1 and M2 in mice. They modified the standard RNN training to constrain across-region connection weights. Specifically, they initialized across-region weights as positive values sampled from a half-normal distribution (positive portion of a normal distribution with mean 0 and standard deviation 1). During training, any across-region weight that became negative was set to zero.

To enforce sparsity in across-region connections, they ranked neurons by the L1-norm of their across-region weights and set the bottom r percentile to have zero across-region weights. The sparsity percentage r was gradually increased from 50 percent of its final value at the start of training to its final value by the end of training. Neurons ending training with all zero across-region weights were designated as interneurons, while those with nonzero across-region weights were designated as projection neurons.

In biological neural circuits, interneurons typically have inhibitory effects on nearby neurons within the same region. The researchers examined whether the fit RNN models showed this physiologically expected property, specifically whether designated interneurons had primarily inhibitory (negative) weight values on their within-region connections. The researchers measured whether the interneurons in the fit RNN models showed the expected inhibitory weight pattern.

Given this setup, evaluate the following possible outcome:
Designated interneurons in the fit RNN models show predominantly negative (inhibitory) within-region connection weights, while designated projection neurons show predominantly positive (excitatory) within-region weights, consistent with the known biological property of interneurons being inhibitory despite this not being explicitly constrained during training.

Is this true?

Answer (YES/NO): NO